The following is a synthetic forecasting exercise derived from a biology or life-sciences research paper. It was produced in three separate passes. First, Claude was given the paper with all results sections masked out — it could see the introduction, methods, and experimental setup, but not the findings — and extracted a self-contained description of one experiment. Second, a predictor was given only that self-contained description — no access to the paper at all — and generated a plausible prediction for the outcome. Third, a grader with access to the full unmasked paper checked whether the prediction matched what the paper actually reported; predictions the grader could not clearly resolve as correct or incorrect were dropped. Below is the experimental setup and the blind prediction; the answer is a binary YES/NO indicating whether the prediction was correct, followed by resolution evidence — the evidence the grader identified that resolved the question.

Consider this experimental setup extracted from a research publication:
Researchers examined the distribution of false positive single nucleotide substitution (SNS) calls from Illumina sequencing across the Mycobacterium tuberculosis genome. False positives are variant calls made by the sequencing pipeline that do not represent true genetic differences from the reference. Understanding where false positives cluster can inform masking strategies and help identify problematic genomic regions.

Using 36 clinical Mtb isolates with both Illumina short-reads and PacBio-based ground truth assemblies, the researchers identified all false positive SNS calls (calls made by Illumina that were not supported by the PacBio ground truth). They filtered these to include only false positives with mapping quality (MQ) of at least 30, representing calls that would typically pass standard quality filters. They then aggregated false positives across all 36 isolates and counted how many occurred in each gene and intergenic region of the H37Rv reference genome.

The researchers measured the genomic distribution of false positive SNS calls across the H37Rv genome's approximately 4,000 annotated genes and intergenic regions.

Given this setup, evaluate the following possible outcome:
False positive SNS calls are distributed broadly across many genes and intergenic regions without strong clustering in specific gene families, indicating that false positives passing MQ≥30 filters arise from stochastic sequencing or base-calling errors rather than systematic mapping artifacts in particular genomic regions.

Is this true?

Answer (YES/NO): NO